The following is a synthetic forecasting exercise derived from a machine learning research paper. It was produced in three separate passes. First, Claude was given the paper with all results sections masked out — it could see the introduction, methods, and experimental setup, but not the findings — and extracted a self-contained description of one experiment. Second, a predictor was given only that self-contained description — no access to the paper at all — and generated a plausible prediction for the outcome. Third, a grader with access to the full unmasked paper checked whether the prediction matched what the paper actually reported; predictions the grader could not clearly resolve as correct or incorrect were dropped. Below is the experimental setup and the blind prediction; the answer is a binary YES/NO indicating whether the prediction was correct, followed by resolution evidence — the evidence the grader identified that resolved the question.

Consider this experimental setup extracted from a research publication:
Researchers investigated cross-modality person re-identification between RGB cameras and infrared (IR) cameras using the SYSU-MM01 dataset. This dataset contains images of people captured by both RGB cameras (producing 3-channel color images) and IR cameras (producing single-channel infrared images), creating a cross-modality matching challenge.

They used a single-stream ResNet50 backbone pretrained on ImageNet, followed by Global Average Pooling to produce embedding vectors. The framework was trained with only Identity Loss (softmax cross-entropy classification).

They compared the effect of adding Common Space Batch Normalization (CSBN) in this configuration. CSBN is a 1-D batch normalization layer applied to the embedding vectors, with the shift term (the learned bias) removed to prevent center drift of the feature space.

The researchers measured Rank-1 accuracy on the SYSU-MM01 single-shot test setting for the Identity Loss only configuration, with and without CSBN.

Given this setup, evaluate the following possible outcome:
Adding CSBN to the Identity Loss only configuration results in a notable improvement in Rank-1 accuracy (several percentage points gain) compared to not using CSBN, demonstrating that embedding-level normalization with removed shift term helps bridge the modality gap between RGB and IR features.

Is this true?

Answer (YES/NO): YES